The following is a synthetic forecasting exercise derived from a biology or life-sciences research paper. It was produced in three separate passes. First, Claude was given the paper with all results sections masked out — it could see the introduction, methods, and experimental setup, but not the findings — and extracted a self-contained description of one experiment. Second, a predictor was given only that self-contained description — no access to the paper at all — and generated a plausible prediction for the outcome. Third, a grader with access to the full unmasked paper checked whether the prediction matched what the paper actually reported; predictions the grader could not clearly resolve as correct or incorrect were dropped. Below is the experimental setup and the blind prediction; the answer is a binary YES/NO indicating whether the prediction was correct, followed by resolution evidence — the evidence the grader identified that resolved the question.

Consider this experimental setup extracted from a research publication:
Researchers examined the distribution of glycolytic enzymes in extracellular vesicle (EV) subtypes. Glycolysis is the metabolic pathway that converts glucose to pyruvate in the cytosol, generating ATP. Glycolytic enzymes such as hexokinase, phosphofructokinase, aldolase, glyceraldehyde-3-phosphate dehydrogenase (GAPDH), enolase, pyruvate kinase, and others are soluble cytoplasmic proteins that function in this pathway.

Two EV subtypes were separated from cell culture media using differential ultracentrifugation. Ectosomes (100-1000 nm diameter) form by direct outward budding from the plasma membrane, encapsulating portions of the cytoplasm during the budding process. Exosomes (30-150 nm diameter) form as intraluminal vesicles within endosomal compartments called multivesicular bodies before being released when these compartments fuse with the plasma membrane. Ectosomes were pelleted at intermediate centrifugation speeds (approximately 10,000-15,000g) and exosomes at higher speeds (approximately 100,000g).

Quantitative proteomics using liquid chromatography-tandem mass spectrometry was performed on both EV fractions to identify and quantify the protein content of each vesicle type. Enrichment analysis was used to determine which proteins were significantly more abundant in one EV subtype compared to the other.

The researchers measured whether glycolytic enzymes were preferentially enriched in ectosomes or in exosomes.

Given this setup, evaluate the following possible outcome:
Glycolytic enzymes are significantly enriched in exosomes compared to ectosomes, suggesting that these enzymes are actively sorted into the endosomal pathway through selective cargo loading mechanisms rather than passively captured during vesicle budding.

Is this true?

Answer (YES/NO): NO